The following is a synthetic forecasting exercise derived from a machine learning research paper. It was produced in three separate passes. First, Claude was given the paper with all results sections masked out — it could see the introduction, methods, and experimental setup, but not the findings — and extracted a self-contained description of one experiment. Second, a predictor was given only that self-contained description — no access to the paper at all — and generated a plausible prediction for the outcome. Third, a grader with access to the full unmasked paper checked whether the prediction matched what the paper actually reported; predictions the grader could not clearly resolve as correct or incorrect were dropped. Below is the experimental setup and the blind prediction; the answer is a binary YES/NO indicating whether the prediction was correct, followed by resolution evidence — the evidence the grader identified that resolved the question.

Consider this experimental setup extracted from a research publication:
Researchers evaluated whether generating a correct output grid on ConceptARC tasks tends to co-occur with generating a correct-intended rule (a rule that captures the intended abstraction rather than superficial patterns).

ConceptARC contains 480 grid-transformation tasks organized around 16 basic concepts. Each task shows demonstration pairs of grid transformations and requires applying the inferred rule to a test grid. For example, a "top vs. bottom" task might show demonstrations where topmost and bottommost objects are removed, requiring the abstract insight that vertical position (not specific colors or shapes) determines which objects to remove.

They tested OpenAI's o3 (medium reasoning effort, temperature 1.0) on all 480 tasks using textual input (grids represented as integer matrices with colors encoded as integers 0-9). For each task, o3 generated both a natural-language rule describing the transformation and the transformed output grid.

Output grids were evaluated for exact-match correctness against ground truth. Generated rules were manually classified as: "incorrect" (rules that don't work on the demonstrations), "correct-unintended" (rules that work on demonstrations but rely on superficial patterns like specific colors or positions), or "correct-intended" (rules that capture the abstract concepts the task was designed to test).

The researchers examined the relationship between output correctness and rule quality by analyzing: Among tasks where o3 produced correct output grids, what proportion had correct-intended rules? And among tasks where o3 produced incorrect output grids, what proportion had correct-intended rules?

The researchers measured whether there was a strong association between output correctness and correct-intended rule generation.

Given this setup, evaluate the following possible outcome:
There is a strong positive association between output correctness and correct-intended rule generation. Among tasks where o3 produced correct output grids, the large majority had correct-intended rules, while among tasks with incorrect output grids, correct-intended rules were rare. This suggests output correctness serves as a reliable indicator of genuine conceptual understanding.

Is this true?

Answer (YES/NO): NO